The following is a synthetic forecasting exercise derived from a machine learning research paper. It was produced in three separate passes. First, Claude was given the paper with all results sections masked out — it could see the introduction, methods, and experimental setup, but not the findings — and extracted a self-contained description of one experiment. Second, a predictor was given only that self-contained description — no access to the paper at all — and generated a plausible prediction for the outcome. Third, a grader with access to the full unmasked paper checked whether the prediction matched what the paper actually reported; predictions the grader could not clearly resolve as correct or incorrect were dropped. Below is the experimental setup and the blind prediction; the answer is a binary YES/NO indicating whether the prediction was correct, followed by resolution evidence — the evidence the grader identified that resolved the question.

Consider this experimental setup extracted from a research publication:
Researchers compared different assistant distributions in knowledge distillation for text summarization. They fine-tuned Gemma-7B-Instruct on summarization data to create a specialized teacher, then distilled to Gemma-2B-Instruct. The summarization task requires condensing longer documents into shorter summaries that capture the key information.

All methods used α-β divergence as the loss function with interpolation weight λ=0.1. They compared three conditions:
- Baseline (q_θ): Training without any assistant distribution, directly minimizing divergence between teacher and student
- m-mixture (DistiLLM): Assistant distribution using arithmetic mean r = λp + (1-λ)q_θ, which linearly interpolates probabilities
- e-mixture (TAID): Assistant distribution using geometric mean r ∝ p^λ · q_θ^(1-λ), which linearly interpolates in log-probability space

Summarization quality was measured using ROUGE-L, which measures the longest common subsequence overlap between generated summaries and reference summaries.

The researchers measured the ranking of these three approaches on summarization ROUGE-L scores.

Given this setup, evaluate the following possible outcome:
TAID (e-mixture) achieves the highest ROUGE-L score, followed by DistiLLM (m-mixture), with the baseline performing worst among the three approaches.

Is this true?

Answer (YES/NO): NO